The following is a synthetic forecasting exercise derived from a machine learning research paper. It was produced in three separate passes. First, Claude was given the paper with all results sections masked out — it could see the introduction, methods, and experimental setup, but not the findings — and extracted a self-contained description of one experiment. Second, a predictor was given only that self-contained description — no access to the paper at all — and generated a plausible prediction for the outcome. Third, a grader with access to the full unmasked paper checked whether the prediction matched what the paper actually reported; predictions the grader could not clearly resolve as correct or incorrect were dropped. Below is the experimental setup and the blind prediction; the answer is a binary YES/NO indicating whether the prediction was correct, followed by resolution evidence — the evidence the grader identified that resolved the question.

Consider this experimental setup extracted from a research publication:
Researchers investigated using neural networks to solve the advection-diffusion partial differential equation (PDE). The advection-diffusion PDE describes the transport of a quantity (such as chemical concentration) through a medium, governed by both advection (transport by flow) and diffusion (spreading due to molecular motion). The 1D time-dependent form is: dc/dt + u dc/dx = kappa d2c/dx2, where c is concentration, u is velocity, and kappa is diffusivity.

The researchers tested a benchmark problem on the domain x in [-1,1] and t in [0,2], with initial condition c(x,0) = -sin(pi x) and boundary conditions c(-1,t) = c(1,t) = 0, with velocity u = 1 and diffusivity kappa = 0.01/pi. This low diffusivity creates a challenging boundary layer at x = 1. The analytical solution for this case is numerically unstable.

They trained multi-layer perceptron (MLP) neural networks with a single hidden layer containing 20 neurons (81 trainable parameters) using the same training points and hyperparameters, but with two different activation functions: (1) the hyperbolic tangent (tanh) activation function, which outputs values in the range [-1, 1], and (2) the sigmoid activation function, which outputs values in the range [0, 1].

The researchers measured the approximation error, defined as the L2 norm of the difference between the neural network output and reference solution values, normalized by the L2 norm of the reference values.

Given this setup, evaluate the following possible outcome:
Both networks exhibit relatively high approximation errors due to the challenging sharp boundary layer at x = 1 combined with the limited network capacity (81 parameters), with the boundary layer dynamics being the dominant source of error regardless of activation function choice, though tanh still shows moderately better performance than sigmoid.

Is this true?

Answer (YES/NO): NO